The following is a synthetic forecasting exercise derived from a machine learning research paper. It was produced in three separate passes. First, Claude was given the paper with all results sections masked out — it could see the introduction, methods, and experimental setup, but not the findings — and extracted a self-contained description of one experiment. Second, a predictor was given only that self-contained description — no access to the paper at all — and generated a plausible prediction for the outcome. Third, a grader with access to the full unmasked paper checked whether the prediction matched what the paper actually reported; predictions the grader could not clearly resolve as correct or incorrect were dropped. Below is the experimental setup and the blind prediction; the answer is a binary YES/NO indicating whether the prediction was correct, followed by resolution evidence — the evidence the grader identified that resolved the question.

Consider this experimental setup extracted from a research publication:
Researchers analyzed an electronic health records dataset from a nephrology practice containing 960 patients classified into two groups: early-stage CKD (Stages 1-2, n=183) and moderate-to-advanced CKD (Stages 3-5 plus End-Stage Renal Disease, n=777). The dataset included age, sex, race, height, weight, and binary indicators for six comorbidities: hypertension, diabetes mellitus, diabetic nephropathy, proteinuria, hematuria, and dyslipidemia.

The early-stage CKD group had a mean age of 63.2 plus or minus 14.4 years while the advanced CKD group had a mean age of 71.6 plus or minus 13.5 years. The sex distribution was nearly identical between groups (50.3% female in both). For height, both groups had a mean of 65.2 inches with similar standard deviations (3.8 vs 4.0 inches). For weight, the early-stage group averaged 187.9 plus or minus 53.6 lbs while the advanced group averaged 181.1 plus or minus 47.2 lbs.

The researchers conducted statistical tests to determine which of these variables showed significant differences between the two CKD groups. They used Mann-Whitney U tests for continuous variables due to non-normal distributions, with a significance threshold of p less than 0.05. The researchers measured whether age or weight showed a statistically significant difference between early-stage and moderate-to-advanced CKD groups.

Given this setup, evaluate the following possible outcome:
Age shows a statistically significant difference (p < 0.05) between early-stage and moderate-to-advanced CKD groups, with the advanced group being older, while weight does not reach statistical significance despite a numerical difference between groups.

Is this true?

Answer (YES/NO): YES